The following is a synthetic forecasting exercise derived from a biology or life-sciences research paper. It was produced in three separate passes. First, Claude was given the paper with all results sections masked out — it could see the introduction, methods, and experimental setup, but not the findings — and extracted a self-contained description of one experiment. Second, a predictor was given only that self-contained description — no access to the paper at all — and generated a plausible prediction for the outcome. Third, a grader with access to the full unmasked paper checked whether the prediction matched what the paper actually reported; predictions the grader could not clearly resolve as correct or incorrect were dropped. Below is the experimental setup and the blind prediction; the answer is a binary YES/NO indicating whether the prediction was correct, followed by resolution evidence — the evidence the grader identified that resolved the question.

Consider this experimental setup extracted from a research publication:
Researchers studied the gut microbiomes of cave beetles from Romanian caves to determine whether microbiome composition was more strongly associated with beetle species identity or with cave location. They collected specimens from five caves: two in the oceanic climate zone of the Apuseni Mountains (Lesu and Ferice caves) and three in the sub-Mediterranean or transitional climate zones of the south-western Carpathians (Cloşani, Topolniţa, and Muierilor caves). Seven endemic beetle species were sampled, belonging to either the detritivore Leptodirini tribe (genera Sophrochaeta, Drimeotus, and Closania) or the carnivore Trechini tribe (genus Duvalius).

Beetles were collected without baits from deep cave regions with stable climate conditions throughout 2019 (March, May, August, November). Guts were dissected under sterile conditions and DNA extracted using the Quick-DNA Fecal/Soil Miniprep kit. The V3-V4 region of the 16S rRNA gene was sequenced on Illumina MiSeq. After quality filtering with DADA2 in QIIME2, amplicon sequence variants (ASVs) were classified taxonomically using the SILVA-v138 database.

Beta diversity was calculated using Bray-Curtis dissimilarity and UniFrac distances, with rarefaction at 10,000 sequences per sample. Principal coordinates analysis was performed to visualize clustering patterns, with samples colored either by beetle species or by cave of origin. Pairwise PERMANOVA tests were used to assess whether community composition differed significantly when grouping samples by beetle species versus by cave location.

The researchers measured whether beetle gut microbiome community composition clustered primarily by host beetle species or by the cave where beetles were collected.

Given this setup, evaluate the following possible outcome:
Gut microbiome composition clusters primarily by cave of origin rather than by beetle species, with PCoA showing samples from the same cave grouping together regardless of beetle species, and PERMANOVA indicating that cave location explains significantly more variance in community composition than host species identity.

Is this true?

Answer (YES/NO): NO